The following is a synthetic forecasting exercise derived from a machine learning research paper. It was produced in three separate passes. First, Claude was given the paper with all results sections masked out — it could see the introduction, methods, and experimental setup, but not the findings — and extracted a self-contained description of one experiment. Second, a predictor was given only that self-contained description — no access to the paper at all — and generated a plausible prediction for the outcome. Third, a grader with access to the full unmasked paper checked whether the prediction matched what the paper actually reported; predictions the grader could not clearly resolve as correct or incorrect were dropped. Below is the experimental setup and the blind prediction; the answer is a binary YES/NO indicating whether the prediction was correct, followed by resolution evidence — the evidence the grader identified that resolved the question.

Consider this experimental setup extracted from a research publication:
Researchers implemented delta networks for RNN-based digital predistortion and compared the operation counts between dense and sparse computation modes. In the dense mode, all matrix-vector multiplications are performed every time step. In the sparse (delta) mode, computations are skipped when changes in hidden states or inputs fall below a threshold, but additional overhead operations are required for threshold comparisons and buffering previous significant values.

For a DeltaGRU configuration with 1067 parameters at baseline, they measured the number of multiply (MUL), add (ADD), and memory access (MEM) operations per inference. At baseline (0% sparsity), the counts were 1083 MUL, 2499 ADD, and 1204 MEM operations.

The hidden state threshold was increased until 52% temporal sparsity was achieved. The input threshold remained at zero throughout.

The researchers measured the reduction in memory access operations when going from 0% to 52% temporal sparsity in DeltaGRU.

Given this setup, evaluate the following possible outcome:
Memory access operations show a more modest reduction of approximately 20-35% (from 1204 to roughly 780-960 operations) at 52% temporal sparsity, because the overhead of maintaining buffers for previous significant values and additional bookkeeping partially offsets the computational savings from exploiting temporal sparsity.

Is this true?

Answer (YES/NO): NO